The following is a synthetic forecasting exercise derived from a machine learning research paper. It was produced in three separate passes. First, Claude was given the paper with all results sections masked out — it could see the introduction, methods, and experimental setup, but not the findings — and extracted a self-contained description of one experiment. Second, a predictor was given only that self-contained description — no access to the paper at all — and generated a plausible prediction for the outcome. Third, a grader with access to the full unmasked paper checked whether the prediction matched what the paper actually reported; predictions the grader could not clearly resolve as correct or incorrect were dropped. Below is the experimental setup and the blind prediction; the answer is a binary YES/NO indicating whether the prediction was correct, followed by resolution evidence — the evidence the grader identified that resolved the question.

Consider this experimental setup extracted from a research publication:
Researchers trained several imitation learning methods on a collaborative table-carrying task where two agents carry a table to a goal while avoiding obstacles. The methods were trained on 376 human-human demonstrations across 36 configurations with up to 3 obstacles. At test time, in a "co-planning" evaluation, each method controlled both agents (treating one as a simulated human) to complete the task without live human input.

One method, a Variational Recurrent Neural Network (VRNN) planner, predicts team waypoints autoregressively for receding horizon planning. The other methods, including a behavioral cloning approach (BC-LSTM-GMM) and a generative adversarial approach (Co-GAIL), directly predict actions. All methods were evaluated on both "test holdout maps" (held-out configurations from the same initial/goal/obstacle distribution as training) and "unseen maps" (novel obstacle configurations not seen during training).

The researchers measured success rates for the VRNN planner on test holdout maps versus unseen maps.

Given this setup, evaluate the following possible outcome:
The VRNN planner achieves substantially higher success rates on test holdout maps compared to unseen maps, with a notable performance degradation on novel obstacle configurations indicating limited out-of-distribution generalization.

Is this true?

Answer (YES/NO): NO